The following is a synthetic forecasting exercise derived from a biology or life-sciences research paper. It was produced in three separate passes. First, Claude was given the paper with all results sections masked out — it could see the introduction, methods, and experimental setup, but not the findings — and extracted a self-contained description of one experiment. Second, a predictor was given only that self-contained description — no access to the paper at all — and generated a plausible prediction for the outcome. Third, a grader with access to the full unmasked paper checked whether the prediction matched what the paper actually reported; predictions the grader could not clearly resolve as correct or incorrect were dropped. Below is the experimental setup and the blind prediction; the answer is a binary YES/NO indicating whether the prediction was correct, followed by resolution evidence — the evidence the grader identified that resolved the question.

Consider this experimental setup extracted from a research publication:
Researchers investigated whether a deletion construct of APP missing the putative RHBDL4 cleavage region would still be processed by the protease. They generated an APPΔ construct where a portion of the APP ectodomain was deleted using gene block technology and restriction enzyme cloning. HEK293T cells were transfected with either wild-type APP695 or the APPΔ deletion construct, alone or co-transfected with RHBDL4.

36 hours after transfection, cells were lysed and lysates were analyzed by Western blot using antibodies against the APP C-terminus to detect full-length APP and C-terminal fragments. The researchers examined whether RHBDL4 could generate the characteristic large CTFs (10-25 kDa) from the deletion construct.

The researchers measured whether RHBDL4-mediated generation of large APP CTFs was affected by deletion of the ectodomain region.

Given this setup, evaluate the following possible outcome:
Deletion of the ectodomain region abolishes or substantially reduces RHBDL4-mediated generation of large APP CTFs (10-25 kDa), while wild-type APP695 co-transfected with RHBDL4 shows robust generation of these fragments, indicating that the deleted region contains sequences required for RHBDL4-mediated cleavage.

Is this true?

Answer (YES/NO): NO